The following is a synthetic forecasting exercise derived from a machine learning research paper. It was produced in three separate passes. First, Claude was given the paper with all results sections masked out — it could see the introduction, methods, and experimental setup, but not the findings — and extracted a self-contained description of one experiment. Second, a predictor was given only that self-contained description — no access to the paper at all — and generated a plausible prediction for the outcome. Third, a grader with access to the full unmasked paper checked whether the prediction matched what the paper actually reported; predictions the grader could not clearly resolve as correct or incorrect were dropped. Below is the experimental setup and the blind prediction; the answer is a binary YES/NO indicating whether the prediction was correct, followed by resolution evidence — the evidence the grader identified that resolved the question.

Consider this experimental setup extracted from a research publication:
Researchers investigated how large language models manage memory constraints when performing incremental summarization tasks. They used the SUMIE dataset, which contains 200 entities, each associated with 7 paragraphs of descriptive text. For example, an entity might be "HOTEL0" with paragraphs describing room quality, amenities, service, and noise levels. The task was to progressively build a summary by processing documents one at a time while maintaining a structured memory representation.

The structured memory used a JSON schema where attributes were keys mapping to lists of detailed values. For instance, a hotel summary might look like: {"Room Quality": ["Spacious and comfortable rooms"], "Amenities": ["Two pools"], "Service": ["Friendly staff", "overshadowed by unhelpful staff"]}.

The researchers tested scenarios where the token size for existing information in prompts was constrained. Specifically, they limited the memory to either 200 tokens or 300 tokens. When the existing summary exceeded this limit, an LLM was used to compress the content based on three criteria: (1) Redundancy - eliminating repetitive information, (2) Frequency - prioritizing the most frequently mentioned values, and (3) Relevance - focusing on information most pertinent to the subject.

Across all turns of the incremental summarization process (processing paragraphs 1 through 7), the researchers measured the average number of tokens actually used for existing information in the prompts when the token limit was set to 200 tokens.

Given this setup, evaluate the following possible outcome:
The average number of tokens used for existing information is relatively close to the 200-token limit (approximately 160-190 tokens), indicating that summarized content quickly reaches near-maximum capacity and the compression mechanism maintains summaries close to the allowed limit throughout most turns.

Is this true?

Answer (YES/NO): NO